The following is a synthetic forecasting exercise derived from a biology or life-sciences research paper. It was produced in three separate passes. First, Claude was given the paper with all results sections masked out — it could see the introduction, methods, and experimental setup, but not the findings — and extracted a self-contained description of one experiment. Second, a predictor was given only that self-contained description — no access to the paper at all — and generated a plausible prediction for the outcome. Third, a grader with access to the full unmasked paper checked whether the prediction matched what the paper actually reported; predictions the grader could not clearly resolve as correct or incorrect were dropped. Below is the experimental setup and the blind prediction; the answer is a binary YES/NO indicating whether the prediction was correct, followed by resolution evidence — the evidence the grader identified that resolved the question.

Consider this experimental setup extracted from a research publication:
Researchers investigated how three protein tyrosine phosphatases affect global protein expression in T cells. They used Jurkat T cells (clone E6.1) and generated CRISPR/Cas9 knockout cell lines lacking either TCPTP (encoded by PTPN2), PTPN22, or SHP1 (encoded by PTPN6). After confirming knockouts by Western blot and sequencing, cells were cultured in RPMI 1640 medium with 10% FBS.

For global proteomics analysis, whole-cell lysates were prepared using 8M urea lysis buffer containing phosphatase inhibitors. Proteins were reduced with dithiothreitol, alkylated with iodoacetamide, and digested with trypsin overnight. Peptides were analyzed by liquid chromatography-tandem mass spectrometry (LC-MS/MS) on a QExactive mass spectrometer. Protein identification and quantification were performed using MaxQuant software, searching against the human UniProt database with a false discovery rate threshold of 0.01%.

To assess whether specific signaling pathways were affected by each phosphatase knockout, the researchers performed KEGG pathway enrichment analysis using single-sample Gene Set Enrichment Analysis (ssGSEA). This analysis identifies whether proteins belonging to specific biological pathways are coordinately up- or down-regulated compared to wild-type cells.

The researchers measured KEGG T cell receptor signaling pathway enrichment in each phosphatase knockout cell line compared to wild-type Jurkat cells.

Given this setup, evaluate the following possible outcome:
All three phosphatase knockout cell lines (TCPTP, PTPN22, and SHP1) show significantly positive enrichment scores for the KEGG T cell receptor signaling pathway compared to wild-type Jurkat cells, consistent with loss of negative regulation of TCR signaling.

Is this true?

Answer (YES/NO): NO